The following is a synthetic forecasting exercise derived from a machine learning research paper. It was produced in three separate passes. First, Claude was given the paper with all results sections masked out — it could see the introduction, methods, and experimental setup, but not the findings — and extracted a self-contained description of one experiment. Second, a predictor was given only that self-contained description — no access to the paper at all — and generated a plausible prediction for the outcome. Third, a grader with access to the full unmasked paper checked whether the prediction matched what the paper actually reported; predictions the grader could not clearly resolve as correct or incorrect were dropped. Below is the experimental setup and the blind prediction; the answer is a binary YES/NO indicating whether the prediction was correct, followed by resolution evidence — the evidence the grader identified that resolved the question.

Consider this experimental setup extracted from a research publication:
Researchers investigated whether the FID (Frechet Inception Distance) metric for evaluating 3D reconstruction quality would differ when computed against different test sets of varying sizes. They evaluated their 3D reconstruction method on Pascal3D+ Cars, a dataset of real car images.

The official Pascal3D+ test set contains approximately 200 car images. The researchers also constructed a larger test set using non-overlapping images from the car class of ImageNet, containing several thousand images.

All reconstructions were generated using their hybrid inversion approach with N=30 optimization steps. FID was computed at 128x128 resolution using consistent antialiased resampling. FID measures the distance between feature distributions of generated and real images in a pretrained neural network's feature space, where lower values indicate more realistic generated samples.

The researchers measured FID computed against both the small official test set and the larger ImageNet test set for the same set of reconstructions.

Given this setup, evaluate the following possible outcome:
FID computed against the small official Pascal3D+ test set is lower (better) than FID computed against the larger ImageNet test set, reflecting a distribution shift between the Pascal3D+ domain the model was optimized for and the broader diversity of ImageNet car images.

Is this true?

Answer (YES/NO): NO